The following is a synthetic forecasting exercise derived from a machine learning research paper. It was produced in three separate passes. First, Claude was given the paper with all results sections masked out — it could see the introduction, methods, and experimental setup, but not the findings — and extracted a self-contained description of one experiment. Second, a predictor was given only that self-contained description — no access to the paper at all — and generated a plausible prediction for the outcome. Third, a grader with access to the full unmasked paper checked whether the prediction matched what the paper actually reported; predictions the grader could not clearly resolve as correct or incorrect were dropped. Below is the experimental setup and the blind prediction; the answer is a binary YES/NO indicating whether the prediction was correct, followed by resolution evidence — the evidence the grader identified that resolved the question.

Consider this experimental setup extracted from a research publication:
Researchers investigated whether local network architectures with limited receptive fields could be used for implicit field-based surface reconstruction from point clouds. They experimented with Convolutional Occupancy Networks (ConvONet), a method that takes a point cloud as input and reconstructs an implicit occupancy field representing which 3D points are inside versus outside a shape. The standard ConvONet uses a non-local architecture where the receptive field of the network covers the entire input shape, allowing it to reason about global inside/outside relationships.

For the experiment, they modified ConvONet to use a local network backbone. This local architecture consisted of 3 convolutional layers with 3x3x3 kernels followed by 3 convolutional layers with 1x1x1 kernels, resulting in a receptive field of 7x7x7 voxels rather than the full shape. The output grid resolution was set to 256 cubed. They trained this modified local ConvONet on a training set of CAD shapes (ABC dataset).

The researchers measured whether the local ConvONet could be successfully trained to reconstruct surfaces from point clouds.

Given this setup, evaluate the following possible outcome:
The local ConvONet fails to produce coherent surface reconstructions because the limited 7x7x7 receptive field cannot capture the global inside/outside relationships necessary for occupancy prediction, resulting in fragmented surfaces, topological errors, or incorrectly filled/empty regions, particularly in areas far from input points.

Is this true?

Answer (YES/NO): YES